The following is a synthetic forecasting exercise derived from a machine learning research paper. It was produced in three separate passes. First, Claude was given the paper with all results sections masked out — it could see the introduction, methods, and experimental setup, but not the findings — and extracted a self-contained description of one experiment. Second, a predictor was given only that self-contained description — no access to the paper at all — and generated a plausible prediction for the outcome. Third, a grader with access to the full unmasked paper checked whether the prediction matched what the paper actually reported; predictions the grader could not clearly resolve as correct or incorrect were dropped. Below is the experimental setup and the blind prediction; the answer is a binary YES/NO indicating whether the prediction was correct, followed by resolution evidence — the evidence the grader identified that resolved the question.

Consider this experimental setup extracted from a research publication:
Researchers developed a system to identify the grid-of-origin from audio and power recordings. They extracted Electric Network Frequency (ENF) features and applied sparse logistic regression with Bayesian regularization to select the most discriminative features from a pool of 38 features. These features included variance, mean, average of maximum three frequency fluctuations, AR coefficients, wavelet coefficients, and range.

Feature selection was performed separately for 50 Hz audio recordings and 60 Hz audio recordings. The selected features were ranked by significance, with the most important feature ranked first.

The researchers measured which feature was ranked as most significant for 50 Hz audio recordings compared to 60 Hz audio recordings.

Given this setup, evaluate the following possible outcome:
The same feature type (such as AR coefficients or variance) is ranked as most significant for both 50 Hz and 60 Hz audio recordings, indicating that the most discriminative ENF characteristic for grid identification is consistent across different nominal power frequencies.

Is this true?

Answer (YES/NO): NO